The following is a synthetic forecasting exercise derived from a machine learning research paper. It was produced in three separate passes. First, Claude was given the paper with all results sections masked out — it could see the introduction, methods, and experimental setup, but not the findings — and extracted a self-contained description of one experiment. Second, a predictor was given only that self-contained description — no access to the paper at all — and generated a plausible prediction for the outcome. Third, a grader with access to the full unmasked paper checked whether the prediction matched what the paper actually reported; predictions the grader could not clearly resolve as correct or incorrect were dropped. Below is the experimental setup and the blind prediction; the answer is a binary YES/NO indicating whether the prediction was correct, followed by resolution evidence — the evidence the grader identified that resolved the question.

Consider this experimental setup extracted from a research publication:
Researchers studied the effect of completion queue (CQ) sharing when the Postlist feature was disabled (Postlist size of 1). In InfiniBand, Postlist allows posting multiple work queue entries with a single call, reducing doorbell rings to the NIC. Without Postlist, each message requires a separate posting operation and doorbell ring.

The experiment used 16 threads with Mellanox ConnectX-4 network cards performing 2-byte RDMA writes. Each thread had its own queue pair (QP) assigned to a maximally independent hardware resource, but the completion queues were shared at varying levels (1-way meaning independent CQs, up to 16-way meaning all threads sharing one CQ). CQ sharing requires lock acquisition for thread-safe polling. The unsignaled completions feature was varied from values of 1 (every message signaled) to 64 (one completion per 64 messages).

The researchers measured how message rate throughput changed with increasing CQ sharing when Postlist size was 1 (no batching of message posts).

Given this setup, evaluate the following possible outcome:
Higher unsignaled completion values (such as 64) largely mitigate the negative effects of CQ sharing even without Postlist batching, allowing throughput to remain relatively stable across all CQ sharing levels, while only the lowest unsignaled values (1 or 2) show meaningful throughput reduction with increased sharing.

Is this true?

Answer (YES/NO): NO